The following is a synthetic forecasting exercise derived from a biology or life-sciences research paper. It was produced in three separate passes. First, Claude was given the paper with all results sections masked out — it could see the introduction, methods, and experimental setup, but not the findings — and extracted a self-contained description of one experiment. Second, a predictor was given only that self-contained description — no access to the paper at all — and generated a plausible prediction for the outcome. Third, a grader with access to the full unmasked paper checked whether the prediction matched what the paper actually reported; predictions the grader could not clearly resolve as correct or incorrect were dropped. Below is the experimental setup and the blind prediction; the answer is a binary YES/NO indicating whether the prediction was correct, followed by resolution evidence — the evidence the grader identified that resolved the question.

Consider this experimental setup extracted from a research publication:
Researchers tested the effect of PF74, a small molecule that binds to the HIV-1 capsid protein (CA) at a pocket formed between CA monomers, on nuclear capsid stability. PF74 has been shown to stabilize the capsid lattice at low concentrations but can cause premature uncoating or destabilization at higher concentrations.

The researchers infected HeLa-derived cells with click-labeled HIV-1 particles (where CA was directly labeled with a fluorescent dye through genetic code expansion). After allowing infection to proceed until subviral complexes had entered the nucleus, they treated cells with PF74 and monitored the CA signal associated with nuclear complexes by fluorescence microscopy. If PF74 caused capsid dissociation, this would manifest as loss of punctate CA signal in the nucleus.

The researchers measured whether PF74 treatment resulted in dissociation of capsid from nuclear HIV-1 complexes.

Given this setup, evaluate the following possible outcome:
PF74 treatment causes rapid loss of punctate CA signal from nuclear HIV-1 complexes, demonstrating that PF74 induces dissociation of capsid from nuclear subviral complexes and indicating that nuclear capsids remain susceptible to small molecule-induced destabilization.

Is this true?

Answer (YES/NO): NO